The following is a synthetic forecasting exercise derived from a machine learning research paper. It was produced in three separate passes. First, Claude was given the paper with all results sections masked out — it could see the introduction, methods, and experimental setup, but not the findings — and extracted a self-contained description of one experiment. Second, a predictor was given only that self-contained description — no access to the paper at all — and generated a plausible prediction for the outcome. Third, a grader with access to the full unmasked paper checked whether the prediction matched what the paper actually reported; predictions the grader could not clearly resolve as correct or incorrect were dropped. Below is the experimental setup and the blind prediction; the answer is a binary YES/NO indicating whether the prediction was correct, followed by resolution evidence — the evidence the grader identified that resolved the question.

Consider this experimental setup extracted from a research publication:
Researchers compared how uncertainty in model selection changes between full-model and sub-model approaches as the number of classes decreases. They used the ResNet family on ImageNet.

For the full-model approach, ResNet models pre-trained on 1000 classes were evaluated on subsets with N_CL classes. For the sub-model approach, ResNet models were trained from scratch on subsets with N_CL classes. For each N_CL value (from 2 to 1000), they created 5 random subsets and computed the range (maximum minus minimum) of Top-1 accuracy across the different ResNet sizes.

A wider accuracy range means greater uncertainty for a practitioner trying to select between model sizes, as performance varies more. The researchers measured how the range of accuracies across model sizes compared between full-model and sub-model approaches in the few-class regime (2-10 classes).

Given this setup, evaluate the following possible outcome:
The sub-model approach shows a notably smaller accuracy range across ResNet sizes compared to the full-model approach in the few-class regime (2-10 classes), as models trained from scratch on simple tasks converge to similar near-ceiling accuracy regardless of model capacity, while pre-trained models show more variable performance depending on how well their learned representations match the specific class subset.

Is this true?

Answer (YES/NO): YES